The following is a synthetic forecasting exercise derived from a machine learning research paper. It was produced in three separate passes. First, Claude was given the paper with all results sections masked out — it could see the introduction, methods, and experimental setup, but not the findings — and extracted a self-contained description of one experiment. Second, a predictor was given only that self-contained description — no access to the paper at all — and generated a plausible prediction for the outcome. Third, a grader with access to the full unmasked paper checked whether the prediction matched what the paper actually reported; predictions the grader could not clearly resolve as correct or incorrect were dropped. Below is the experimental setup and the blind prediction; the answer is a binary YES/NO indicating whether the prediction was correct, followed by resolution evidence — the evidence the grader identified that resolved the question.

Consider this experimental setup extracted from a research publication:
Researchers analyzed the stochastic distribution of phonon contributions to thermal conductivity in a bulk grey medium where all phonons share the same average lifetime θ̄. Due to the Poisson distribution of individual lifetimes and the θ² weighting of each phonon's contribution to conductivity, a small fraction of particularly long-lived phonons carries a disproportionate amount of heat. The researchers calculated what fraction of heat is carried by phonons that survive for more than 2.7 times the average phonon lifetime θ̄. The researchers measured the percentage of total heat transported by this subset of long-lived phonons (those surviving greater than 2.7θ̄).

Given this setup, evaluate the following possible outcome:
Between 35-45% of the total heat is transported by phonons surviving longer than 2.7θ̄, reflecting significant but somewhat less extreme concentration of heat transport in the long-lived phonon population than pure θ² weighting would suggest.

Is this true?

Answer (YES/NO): NO